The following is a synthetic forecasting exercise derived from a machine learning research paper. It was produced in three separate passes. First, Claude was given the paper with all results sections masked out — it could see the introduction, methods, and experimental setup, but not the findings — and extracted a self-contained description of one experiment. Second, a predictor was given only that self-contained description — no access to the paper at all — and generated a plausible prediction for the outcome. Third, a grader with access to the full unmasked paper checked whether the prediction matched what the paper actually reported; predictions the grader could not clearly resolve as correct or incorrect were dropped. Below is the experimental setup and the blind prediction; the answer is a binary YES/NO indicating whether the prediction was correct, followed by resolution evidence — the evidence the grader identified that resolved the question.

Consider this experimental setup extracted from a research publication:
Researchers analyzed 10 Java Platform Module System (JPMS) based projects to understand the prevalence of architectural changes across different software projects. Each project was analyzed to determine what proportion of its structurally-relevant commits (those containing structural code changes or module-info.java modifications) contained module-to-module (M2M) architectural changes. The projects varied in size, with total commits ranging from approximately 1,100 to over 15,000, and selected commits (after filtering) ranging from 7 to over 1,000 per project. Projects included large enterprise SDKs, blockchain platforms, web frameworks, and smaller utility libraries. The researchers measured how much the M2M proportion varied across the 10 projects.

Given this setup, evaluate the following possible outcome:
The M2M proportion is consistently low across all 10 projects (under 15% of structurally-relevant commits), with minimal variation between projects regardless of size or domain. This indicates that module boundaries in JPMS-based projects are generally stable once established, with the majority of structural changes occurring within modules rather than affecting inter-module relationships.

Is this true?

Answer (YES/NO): NO